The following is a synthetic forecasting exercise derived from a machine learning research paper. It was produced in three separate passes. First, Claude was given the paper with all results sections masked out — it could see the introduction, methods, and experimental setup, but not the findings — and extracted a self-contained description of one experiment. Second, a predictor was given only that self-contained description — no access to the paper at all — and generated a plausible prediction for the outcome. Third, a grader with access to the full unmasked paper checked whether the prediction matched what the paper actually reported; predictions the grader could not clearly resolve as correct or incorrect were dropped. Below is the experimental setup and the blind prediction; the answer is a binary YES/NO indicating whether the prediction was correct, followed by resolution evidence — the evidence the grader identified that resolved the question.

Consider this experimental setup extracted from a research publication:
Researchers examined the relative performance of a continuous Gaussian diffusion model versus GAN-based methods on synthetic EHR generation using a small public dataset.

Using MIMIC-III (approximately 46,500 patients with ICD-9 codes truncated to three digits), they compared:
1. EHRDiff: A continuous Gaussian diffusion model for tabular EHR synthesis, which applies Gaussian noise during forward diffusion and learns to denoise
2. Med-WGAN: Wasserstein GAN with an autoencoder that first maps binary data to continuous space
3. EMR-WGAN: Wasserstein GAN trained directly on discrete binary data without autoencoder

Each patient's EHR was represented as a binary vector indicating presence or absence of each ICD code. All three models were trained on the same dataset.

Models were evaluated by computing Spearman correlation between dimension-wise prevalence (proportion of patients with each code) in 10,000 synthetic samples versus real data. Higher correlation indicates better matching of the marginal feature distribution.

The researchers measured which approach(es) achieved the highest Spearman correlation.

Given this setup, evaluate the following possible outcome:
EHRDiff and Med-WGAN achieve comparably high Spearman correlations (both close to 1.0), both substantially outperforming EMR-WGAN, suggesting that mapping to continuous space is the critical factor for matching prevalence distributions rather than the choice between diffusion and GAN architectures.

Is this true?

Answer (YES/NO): NO